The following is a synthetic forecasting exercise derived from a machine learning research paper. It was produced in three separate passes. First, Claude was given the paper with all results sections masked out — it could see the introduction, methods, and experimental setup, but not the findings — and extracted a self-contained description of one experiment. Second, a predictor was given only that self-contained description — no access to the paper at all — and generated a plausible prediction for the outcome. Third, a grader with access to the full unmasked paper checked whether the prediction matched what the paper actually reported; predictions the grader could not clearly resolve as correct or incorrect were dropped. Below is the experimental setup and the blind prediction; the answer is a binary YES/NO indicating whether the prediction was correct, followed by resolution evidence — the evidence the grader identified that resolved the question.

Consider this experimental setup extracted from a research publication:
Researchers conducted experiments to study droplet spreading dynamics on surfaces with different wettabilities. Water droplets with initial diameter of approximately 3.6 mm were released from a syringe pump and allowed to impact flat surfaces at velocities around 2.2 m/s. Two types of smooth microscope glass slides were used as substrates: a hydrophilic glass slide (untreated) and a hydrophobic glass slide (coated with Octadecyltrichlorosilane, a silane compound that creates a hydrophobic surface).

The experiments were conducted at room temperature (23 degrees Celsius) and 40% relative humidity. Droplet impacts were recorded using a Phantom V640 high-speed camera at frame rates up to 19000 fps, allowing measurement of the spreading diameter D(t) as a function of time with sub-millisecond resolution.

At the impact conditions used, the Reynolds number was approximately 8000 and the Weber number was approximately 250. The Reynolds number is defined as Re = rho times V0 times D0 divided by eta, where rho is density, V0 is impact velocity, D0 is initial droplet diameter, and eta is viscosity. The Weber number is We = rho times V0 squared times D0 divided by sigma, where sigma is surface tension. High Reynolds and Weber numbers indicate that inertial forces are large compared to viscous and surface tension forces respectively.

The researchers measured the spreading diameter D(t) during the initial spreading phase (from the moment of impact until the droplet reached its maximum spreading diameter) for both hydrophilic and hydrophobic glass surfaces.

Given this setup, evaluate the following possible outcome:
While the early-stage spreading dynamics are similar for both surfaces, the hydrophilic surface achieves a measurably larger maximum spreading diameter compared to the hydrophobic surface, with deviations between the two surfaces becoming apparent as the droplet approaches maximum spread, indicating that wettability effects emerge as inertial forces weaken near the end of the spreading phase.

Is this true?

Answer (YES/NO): NO